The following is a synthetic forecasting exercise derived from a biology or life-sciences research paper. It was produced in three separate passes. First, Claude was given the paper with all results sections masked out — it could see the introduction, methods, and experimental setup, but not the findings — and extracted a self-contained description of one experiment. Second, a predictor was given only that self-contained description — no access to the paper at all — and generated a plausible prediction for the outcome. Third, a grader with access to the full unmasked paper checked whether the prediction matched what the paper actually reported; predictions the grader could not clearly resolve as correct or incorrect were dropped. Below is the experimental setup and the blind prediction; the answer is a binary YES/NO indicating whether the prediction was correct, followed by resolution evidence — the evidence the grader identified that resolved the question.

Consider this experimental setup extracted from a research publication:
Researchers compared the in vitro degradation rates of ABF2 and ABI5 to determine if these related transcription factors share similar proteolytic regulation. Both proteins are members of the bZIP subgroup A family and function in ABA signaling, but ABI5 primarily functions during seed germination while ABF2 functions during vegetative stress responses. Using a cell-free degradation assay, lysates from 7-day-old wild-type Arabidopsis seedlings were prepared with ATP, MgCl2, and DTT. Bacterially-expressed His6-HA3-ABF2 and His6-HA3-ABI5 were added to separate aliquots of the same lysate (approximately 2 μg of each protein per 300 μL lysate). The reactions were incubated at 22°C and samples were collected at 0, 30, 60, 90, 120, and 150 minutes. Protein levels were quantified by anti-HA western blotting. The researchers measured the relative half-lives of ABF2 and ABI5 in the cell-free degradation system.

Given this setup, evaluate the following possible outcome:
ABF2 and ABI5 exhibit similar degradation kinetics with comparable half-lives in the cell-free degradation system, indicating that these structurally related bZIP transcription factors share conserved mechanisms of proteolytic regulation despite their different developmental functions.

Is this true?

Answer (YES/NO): NO